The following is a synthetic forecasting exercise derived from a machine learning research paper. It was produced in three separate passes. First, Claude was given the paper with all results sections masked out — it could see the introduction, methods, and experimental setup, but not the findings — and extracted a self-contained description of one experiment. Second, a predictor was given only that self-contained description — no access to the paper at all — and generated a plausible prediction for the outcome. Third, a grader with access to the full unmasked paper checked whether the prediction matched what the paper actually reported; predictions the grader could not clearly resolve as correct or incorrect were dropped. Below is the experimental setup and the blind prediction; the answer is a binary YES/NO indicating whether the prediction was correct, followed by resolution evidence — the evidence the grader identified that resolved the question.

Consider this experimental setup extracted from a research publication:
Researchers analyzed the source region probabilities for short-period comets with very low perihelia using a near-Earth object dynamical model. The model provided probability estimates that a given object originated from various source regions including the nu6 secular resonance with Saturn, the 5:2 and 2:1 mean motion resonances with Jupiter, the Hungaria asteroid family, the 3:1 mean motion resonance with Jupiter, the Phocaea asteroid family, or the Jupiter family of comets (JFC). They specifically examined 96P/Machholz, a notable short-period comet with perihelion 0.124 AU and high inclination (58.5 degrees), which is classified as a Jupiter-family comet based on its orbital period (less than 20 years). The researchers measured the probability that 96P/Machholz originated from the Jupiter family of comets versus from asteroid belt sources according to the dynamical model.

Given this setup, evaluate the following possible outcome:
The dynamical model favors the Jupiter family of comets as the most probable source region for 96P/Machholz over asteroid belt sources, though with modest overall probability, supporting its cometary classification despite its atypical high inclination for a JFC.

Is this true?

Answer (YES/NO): NO